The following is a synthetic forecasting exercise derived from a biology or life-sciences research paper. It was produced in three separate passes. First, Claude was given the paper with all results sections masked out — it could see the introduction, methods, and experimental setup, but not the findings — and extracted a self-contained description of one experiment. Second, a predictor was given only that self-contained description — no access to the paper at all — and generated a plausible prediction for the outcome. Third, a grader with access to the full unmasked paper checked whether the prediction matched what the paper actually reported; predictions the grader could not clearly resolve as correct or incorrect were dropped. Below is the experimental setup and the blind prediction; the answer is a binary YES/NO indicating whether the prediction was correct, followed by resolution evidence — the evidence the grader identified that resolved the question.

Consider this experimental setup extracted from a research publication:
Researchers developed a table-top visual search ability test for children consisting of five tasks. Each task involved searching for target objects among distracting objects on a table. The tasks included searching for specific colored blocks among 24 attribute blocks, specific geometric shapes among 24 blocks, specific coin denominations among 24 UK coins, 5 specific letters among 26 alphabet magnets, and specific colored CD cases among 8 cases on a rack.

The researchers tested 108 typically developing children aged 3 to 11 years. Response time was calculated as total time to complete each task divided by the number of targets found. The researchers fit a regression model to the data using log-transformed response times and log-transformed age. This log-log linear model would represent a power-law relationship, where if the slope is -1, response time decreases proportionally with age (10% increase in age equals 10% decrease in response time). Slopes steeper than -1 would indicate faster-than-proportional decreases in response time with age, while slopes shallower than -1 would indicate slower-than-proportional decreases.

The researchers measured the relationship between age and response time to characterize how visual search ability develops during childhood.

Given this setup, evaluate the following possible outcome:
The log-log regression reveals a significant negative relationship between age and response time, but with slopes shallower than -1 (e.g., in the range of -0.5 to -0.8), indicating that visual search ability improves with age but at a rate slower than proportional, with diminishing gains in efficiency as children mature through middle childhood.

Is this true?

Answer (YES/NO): NO